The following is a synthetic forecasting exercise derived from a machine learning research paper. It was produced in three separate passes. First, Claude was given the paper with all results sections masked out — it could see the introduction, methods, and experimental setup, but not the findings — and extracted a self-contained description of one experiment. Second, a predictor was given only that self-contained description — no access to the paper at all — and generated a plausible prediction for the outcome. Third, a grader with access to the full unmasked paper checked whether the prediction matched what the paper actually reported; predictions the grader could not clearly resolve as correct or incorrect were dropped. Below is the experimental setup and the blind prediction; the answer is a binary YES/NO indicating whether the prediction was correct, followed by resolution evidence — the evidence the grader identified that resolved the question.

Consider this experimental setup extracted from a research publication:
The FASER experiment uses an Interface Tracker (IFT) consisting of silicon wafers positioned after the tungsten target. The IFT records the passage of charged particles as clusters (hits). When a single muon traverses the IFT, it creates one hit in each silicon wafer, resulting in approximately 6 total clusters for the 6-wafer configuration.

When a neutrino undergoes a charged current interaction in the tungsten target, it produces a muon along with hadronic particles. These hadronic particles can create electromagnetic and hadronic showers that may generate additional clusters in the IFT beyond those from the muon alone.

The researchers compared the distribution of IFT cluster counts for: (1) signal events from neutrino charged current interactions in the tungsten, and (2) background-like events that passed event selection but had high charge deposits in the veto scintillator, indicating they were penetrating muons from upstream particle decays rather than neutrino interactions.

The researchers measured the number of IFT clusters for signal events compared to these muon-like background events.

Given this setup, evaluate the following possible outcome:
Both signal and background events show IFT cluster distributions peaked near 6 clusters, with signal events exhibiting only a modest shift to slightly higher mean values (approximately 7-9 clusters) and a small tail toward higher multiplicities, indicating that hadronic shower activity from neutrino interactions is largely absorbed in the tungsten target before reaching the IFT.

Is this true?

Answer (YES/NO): NO